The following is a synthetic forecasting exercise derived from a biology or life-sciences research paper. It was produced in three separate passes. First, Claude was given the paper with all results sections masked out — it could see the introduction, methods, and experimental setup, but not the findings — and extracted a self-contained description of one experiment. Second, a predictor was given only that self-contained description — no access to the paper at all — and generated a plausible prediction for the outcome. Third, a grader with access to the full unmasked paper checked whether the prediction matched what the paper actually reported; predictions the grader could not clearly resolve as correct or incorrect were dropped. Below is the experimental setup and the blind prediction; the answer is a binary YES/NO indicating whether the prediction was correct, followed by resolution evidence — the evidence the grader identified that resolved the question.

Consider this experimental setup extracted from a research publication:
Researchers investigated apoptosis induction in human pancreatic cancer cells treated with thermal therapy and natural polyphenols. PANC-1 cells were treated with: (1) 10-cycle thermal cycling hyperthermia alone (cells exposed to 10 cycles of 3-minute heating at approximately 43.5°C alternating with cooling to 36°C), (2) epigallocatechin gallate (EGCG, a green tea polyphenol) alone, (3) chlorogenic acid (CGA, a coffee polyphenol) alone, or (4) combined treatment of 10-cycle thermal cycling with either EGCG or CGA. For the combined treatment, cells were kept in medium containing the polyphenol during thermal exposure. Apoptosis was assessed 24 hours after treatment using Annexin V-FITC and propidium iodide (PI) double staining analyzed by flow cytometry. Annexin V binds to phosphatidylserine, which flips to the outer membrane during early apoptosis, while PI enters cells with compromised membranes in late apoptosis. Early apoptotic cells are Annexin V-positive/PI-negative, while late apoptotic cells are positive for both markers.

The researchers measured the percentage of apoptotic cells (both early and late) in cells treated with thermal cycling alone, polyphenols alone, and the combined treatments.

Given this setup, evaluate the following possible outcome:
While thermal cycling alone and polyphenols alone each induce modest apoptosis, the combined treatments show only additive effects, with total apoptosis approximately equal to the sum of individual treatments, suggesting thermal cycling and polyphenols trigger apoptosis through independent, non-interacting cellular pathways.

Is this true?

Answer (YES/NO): NO